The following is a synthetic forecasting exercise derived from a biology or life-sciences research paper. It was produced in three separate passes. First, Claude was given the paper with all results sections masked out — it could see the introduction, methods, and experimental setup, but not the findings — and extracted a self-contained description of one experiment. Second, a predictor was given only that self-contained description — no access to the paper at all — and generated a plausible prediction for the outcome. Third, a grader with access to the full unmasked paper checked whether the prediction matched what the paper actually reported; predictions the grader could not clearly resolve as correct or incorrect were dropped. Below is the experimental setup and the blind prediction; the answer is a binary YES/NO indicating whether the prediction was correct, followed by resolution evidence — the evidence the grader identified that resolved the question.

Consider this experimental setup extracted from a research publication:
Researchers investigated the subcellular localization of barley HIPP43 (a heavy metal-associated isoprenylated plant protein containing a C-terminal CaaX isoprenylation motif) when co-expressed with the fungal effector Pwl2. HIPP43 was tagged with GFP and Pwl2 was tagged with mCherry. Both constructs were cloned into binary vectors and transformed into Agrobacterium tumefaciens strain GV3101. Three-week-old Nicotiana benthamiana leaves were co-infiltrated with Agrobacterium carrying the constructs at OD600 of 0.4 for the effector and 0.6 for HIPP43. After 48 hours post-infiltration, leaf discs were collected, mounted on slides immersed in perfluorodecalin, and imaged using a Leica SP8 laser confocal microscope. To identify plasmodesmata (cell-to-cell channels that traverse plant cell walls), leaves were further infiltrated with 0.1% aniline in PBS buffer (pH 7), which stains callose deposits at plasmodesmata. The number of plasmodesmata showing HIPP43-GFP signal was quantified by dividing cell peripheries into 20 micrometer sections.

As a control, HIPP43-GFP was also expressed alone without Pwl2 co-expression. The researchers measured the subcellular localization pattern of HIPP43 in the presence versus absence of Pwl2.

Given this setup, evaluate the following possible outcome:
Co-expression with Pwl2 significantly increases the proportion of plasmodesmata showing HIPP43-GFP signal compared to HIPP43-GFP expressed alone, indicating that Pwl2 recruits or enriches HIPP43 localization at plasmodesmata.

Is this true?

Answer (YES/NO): NO